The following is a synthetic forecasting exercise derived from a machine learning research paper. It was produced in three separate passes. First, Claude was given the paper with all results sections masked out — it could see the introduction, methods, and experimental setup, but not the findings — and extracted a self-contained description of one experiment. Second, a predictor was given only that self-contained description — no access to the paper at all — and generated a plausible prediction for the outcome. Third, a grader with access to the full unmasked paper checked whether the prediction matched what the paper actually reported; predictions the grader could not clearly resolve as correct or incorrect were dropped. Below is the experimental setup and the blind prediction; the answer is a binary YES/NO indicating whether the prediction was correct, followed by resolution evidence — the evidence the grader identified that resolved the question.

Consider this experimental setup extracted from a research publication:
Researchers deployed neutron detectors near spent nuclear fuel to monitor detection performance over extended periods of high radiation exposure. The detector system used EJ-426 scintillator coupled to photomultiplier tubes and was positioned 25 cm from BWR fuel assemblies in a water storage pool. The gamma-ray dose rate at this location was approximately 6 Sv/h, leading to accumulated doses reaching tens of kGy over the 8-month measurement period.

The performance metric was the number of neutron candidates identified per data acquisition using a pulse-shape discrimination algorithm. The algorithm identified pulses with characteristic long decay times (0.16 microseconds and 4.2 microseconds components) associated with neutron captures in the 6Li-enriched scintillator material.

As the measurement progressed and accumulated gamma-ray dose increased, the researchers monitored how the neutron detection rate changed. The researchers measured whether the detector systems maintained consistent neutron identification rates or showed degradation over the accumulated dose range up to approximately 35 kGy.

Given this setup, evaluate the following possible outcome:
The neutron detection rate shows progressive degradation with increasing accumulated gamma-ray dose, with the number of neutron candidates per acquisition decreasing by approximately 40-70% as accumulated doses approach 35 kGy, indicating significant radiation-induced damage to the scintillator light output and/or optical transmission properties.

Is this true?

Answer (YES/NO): YES